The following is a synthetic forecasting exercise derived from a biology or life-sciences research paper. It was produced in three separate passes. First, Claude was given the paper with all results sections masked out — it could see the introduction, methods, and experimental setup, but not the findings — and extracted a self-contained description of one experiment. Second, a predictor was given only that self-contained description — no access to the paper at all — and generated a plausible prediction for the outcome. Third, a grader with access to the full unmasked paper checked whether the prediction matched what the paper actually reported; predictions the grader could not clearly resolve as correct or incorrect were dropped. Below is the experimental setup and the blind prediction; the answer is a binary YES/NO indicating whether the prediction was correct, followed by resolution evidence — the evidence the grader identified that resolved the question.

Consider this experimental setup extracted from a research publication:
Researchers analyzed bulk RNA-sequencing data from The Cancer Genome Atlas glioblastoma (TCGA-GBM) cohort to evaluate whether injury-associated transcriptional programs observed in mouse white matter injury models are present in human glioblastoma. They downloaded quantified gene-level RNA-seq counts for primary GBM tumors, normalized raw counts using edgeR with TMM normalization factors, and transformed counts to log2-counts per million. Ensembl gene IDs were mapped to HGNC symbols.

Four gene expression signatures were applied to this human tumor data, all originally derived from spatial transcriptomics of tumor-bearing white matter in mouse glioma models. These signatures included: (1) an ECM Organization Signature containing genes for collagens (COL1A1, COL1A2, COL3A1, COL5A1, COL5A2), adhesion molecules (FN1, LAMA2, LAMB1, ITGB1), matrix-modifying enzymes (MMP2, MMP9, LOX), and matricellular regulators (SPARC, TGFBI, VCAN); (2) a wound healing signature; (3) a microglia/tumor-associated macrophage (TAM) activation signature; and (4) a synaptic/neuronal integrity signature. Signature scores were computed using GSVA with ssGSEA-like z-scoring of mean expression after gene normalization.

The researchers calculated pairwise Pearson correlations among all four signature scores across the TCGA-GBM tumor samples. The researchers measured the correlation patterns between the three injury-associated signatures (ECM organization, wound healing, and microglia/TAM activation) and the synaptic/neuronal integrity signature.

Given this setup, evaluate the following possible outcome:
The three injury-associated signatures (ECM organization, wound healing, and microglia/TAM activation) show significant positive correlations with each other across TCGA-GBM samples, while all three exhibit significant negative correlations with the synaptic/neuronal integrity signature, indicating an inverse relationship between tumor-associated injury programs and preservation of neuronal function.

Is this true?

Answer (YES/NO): NO